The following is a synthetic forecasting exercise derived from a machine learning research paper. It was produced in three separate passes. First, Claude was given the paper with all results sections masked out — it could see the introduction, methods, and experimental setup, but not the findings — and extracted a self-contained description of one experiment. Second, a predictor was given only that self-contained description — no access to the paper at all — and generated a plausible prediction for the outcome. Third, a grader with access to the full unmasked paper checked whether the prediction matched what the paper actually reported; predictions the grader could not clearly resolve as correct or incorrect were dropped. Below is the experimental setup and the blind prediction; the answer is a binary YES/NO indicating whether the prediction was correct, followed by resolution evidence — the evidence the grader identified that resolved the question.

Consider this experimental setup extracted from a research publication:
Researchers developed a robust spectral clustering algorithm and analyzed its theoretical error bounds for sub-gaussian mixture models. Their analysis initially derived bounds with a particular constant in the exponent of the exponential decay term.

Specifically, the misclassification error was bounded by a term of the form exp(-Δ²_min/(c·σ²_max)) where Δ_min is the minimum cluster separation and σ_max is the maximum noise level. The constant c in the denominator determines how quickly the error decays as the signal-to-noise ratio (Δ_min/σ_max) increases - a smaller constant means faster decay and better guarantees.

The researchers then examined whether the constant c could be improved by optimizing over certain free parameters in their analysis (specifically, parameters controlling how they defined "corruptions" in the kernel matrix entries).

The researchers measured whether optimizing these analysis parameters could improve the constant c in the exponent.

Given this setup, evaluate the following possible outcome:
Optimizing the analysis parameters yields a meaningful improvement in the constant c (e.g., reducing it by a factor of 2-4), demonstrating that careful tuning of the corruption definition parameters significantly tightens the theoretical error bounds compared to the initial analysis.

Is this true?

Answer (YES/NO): YES